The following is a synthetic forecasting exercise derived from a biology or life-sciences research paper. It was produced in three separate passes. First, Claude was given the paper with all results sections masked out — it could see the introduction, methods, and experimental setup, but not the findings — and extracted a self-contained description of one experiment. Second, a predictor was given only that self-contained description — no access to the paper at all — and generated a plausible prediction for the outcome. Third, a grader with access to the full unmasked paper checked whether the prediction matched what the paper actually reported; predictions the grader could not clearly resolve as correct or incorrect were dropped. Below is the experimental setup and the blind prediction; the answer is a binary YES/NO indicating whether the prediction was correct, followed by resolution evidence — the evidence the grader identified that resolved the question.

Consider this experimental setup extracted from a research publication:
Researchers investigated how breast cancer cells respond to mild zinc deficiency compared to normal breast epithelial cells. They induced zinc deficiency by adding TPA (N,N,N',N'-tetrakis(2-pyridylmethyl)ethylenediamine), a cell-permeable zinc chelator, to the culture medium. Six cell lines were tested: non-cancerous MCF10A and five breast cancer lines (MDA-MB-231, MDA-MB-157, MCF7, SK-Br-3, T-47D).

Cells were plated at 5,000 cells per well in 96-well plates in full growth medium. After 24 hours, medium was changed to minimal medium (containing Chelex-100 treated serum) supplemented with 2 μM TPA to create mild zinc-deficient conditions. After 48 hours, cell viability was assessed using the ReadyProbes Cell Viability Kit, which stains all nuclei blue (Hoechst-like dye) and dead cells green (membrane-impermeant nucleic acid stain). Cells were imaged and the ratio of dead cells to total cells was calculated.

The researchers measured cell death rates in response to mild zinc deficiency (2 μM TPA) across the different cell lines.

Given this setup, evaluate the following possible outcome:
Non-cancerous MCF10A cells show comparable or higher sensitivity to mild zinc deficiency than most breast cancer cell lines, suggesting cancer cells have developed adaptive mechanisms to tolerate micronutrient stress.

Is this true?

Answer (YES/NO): NO